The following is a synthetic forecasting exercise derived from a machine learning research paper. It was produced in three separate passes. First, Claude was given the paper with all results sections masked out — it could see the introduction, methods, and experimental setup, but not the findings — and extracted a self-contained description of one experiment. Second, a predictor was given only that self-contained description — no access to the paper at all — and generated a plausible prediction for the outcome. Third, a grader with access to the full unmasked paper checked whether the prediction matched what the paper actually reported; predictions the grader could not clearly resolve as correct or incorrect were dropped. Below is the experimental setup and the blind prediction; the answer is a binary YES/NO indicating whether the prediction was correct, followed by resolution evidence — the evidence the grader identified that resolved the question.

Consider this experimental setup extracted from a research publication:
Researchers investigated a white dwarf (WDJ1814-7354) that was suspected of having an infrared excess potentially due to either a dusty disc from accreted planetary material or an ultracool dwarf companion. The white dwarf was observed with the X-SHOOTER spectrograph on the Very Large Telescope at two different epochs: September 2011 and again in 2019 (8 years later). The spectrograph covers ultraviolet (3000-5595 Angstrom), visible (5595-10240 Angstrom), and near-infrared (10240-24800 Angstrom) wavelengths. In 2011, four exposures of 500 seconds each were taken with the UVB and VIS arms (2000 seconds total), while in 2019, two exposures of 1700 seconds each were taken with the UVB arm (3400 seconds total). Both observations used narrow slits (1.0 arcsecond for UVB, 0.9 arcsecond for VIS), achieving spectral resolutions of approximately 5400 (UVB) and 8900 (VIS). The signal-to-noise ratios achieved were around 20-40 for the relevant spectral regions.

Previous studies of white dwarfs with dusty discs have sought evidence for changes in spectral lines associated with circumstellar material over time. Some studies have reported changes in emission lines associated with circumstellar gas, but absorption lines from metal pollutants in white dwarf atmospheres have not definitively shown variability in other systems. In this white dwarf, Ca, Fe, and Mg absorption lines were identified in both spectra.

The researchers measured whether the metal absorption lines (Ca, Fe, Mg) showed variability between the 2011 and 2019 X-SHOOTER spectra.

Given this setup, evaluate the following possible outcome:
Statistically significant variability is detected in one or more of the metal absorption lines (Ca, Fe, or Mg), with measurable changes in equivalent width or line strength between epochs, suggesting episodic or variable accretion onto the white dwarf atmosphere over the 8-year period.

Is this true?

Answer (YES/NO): NO